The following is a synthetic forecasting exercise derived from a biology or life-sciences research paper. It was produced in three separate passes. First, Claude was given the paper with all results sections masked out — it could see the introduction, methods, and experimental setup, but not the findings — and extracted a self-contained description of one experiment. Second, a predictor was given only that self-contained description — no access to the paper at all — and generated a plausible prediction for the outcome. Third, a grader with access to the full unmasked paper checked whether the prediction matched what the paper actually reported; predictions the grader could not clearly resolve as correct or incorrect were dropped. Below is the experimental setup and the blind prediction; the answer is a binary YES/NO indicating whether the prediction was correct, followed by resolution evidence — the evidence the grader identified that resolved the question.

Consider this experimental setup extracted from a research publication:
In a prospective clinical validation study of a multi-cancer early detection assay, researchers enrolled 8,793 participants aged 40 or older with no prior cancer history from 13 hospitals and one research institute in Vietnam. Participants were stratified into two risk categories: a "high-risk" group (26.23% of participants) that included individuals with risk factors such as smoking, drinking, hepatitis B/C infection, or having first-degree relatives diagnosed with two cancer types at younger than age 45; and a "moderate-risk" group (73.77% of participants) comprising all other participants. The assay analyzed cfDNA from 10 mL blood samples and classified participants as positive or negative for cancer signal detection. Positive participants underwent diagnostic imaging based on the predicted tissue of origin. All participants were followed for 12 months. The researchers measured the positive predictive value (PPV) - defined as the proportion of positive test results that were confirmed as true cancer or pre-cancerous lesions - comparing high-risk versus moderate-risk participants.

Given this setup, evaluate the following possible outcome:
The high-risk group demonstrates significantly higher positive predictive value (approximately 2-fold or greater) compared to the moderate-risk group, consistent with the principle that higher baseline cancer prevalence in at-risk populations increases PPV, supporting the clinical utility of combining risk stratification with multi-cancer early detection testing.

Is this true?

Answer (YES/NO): NO